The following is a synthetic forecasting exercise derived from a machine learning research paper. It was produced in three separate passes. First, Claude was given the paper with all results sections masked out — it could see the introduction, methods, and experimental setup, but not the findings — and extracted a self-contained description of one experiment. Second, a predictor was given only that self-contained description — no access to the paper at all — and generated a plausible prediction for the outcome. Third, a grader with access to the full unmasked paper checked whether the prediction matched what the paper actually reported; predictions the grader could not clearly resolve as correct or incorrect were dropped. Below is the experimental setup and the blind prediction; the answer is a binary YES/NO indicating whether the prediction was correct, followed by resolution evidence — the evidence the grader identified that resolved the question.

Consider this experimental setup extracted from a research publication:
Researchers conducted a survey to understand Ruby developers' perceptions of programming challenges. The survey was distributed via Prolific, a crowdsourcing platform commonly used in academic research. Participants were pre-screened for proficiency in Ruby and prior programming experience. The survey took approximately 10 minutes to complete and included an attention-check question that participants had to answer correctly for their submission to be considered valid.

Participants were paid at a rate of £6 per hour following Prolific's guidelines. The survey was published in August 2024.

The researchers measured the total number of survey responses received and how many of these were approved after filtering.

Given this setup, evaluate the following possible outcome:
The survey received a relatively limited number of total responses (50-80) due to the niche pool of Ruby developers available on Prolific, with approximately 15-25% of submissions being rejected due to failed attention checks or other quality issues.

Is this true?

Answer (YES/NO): NO